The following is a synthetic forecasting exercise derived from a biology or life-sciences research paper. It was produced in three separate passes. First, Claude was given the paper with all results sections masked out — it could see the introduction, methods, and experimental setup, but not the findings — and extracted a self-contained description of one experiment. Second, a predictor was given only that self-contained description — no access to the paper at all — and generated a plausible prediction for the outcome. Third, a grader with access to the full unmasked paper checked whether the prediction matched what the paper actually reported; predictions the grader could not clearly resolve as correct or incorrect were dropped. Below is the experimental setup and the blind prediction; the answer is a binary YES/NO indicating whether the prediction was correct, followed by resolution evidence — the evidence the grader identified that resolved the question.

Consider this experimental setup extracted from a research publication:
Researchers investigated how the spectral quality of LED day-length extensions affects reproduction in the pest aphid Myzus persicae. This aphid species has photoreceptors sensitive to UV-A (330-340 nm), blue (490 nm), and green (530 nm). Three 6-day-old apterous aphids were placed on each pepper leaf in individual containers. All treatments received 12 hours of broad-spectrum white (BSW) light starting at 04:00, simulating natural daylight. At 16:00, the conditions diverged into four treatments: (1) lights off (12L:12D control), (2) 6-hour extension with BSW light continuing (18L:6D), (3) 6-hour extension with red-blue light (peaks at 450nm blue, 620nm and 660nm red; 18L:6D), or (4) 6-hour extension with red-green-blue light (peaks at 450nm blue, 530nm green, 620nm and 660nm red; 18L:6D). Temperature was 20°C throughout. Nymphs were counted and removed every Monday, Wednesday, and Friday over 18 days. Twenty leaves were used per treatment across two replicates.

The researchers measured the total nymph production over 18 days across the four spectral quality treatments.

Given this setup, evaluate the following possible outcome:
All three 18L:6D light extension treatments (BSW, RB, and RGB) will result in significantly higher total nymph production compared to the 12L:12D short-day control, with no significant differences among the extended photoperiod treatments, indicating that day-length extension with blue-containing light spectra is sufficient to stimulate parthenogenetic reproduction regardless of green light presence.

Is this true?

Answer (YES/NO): NO